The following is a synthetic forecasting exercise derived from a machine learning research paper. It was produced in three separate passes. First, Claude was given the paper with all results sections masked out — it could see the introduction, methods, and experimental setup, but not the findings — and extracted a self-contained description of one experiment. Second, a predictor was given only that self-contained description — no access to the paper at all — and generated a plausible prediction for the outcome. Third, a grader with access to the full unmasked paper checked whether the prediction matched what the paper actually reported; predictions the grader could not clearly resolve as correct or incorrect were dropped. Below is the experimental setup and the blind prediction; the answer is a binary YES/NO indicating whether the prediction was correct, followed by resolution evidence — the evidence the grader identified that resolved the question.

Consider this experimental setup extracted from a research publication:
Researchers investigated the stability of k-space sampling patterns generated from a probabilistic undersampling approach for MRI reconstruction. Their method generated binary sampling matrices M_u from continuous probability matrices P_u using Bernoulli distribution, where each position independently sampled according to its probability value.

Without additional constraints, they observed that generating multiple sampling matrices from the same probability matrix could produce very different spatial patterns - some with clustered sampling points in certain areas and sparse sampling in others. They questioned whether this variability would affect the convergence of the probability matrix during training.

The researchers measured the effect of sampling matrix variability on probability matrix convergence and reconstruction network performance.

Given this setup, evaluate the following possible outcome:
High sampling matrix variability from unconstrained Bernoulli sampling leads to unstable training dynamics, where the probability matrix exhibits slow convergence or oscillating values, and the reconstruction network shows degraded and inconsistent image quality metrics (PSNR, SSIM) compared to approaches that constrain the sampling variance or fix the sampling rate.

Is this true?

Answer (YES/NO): YES